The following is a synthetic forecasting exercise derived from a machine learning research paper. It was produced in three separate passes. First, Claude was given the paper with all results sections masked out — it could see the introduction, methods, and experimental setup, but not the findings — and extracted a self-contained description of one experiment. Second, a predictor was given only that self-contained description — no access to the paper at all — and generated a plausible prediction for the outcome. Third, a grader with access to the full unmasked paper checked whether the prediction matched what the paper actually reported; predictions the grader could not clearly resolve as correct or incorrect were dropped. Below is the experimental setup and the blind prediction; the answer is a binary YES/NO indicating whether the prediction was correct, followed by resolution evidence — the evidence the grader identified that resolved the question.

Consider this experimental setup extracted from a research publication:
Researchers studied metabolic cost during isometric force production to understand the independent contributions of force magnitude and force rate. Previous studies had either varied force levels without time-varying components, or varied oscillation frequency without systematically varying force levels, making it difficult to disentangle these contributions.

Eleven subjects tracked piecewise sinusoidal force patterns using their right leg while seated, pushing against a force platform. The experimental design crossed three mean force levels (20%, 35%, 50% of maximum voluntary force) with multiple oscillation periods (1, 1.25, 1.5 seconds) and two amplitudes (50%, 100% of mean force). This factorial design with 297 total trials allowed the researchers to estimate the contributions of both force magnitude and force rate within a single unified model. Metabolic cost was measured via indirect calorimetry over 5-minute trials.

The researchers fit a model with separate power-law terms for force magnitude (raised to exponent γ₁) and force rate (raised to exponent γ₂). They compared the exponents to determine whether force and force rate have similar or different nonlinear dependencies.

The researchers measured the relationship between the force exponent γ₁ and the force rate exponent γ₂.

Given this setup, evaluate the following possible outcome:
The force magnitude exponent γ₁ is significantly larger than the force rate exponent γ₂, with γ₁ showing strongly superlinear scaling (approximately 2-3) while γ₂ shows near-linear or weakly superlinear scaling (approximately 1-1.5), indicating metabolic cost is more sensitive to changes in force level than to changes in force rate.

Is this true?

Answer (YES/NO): NO